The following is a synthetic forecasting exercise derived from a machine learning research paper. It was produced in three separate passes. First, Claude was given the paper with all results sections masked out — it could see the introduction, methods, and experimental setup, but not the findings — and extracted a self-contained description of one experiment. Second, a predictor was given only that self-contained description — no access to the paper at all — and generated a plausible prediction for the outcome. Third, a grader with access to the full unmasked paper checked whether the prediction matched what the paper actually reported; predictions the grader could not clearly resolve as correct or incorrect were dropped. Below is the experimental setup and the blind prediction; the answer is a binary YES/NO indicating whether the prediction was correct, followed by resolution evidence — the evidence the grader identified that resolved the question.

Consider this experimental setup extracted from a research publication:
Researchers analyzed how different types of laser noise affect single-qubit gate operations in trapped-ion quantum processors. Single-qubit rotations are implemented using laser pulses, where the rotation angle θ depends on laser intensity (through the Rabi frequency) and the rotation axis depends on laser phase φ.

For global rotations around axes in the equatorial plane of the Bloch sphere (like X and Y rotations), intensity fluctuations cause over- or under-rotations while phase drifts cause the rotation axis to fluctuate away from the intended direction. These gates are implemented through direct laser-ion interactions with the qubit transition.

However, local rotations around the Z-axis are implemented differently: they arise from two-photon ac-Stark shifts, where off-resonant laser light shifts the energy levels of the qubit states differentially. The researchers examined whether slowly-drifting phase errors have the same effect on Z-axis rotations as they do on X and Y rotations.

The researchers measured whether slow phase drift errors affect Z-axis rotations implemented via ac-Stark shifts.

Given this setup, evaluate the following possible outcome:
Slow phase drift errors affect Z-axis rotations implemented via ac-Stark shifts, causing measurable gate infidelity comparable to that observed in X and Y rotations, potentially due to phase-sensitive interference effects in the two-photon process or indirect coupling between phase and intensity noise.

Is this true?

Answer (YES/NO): NO